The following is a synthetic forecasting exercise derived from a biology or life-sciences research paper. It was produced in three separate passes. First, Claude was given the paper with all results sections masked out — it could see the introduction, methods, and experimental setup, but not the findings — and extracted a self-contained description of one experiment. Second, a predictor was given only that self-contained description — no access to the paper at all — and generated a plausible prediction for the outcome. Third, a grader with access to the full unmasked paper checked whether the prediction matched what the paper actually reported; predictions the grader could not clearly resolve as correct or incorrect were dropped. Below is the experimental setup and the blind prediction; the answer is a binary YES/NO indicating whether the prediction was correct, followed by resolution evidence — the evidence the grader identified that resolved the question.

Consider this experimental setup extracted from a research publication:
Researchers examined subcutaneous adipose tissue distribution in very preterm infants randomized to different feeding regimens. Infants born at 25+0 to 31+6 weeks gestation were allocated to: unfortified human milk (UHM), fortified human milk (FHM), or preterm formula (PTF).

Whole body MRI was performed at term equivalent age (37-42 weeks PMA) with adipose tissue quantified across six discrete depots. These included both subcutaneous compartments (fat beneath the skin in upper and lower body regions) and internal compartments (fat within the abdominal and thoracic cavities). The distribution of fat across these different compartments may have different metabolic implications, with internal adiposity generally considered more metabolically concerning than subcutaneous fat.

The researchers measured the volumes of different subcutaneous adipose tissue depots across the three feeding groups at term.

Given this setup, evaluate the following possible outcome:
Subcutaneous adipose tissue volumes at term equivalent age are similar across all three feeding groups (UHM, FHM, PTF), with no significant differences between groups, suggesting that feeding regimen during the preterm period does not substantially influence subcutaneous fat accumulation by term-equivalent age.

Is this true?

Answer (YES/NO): YES